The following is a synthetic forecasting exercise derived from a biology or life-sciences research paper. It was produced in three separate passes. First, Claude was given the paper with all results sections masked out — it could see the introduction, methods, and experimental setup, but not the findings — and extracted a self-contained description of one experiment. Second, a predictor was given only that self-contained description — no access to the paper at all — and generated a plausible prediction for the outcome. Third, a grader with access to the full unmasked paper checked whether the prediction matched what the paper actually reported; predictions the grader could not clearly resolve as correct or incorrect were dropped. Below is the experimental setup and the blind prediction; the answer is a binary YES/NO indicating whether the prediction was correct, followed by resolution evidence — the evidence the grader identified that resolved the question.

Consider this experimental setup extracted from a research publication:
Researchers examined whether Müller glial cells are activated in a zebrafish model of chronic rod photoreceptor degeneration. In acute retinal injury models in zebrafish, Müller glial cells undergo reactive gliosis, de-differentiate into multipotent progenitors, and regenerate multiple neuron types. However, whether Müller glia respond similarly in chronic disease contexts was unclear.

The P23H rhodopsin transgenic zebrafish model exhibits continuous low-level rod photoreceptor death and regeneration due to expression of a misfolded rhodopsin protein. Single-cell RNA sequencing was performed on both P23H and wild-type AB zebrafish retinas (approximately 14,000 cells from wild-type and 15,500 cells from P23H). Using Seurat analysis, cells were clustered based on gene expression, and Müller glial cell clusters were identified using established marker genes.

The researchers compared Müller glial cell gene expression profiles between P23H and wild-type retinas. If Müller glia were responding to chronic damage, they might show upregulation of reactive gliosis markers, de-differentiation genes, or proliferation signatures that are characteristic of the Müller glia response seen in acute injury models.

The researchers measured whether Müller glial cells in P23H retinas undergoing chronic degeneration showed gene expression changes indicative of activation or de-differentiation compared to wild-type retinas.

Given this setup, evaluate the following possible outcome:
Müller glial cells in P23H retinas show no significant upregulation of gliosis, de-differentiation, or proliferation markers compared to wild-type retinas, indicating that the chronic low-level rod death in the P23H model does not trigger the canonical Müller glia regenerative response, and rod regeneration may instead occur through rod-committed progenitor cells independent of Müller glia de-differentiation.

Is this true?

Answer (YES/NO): YES